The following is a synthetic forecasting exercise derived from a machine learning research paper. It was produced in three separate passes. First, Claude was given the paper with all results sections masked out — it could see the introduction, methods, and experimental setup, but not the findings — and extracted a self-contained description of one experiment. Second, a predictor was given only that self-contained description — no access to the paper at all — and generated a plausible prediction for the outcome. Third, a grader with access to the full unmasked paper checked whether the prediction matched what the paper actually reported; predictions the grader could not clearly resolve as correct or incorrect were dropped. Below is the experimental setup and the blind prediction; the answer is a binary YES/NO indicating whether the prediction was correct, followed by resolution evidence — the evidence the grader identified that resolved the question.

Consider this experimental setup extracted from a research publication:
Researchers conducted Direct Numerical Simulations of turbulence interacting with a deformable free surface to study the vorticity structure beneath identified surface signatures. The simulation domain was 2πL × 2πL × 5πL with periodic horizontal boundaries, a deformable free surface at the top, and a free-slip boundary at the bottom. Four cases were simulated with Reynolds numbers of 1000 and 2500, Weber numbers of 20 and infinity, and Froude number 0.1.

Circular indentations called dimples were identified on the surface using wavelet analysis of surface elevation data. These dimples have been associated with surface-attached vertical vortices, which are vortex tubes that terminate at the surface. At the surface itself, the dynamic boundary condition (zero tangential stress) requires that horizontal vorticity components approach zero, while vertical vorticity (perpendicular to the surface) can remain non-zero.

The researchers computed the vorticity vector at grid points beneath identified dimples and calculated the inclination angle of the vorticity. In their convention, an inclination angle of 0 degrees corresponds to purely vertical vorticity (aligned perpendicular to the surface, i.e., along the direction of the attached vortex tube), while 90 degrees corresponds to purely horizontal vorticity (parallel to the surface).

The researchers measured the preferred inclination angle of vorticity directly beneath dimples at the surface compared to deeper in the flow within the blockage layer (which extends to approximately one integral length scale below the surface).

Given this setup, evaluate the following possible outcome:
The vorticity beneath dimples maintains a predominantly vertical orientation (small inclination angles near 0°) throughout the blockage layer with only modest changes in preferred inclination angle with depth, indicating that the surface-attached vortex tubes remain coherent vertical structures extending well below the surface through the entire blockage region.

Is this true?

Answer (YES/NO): YES